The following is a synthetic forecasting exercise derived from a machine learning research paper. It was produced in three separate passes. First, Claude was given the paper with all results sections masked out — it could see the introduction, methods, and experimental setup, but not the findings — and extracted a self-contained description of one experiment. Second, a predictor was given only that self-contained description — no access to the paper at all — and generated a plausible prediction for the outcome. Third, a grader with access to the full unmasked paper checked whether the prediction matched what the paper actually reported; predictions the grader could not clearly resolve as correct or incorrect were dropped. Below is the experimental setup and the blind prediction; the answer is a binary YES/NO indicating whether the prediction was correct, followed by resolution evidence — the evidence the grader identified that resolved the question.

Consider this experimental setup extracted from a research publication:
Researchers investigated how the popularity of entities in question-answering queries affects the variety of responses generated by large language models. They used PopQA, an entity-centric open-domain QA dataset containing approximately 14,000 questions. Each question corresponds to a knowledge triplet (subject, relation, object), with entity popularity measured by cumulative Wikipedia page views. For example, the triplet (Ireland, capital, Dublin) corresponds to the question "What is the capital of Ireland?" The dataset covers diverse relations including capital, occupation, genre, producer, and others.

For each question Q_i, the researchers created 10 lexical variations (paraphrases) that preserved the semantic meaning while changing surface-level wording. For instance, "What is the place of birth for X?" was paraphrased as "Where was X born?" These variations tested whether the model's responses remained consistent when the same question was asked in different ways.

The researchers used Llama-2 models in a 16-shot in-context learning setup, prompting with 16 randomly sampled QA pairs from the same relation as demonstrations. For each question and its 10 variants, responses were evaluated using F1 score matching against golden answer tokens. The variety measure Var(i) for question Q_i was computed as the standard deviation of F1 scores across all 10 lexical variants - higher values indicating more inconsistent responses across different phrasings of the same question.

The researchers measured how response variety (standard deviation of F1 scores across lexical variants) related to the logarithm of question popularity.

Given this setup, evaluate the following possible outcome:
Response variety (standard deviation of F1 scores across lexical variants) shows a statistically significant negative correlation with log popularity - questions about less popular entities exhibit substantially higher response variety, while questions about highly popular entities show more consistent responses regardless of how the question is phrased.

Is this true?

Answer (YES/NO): NO